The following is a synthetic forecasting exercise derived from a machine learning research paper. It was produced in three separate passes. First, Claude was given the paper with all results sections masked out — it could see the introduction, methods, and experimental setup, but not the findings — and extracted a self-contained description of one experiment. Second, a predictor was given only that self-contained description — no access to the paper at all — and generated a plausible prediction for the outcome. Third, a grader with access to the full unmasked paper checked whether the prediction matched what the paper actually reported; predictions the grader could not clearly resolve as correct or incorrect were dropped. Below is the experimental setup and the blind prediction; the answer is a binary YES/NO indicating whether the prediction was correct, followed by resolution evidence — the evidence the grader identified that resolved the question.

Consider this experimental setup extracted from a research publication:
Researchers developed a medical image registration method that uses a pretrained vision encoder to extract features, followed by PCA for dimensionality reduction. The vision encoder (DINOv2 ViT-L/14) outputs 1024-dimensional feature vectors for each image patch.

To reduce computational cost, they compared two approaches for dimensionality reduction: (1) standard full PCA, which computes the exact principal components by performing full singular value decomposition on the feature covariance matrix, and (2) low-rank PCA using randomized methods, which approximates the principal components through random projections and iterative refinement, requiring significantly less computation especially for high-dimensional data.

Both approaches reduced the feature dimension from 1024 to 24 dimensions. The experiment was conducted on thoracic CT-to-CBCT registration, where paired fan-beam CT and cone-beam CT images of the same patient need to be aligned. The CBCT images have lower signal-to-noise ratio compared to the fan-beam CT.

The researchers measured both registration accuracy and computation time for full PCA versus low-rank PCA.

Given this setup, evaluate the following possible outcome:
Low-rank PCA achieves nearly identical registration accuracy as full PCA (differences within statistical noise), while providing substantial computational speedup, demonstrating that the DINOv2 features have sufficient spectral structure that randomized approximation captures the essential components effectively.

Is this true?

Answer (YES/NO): YES